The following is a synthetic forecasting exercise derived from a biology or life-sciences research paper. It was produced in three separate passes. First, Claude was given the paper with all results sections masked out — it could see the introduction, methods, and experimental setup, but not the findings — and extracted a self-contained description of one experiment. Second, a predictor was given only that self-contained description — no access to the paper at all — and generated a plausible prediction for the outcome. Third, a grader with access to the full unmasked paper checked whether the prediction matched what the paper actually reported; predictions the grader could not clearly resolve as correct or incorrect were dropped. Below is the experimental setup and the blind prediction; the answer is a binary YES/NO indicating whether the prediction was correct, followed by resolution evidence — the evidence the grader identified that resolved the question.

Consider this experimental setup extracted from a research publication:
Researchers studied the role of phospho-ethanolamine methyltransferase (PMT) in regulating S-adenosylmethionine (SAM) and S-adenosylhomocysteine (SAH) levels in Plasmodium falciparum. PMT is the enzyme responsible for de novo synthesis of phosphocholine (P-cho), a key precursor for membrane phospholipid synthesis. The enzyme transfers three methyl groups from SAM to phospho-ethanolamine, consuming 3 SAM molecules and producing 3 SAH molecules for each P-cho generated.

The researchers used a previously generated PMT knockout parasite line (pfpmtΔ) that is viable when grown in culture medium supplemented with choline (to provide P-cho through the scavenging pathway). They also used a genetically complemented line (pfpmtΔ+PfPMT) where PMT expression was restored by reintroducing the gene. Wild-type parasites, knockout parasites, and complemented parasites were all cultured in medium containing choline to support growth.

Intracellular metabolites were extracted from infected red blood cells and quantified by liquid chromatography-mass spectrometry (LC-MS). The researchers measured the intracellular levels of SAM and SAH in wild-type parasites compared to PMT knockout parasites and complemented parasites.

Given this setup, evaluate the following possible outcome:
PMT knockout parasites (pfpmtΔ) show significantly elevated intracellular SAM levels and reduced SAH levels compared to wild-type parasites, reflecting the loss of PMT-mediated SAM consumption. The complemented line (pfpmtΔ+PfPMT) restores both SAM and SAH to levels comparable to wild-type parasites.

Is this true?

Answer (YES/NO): NO